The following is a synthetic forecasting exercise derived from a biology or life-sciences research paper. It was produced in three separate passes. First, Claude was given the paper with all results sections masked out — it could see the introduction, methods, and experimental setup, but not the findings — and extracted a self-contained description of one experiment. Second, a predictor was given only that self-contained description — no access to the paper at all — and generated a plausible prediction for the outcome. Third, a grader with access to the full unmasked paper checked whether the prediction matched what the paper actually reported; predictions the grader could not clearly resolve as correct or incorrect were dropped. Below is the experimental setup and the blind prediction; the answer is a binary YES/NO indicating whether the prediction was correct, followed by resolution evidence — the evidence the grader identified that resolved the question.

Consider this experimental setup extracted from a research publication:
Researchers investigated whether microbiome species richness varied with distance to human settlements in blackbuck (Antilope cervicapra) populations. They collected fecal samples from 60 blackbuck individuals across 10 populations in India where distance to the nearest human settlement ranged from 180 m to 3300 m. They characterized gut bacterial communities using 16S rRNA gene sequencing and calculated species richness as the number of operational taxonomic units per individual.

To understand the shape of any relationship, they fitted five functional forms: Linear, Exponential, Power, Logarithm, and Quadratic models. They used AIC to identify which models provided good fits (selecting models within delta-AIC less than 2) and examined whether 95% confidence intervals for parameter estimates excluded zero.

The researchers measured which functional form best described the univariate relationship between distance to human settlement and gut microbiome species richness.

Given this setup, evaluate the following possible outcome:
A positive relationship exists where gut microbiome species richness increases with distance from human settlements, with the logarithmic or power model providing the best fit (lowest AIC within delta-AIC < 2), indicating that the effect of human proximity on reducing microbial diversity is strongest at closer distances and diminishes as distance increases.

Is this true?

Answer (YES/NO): NO